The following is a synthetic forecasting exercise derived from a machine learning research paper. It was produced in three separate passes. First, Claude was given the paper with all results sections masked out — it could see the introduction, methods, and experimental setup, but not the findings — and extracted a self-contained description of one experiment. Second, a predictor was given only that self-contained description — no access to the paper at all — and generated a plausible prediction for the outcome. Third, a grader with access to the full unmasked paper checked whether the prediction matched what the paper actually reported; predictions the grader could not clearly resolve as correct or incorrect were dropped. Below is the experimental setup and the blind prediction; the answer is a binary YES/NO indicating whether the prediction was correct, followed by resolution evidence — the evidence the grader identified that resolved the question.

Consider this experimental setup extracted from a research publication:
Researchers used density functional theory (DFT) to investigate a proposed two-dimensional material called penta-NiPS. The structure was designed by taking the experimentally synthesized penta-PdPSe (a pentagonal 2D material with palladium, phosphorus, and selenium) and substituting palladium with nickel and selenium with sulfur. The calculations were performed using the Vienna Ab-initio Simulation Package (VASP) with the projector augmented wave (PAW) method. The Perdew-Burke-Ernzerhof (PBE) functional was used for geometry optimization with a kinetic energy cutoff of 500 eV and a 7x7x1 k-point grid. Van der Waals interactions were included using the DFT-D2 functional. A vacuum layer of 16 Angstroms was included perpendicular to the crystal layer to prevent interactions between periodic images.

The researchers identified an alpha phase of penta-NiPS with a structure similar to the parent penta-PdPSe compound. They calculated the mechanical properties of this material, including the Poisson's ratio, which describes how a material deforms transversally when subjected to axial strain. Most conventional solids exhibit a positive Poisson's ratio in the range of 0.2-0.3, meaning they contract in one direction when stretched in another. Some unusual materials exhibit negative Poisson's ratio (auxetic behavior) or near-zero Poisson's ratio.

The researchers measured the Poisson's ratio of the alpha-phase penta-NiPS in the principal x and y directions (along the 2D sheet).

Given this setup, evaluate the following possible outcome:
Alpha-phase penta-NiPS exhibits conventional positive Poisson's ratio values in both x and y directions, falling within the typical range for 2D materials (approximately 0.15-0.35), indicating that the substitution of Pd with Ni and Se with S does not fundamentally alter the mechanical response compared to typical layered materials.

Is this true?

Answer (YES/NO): NO